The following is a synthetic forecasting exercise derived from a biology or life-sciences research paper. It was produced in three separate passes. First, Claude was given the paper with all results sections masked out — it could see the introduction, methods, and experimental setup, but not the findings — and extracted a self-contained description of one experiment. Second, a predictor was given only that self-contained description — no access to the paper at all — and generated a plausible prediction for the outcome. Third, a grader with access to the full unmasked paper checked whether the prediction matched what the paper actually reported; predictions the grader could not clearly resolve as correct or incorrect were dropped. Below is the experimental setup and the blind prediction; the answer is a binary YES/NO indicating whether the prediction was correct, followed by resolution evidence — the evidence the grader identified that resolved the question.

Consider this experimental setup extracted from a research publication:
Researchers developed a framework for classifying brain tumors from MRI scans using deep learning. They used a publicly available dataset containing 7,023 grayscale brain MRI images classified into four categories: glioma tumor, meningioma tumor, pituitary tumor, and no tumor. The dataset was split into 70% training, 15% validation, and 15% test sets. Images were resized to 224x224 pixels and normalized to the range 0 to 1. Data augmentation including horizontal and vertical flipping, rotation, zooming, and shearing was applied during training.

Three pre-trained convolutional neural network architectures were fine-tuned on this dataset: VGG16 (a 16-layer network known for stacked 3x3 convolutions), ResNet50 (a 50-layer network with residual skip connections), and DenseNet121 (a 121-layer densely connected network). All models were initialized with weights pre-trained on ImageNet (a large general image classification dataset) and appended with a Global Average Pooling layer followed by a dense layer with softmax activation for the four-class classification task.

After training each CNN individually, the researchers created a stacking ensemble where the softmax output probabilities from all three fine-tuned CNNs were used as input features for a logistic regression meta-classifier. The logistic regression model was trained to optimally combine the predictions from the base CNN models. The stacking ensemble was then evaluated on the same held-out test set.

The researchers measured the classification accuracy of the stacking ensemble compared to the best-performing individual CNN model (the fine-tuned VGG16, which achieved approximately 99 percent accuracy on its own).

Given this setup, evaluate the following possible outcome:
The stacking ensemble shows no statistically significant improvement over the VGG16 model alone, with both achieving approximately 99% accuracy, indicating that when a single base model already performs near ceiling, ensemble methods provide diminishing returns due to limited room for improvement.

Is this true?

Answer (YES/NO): NO